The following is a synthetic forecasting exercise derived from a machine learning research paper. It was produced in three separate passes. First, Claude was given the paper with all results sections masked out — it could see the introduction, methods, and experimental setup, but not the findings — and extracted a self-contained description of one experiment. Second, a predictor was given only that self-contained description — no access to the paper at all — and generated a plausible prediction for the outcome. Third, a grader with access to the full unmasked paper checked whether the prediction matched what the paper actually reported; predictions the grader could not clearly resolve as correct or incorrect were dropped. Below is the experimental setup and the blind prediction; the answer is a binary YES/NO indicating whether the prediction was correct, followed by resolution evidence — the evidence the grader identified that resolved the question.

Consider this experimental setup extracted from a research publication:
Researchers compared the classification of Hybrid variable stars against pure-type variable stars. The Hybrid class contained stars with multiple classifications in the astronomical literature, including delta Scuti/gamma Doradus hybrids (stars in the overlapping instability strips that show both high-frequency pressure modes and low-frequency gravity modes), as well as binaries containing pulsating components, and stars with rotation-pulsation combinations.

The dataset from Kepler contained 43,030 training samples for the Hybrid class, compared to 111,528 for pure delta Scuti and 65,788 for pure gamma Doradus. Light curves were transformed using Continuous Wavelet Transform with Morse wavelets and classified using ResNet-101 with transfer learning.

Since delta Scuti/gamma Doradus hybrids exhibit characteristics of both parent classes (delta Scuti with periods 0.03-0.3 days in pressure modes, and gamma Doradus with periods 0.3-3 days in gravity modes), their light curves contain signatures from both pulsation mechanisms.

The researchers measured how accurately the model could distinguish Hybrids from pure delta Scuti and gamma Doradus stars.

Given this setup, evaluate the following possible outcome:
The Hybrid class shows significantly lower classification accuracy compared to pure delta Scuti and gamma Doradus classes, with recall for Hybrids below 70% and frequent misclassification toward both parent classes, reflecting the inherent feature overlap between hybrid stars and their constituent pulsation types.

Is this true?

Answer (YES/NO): NO